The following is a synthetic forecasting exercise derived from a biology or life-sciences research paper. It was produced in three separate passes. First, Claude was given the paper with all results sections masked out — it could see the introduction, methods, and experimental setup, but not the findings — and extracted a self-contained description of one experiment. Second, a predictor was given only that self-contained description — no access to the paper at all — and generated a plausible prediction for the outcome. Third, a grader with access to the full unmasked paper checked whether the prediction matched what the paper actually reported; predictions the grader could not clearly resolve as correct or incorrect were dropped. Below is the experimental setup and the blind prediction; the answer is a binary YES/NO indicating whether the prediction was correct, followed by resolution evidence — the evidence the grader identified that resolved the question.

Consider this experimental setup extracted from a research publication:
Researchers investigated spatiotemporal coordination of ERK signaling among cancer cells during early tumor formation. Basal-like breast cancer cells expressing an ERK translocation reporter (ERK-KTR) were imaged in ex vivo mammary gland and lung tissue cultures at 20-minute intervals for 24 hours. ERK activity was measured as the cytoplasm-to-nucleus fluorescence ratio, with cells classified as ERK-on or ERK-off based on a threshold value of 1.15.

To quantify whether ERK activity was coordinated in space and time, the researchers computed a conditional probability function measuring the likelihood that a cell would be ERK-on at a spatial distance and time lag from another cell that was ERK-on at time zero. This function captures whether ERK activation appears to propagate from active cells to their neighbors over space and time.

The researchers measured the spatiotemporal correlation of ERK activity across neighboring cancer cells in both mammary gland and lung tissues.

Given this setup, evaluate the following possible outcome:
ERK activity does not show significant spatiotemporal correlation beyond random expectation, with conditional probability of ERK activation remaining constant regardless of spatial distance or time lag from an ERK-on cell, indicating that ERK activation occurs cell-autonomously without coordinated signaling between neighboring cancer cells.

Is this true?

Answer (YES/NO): NO